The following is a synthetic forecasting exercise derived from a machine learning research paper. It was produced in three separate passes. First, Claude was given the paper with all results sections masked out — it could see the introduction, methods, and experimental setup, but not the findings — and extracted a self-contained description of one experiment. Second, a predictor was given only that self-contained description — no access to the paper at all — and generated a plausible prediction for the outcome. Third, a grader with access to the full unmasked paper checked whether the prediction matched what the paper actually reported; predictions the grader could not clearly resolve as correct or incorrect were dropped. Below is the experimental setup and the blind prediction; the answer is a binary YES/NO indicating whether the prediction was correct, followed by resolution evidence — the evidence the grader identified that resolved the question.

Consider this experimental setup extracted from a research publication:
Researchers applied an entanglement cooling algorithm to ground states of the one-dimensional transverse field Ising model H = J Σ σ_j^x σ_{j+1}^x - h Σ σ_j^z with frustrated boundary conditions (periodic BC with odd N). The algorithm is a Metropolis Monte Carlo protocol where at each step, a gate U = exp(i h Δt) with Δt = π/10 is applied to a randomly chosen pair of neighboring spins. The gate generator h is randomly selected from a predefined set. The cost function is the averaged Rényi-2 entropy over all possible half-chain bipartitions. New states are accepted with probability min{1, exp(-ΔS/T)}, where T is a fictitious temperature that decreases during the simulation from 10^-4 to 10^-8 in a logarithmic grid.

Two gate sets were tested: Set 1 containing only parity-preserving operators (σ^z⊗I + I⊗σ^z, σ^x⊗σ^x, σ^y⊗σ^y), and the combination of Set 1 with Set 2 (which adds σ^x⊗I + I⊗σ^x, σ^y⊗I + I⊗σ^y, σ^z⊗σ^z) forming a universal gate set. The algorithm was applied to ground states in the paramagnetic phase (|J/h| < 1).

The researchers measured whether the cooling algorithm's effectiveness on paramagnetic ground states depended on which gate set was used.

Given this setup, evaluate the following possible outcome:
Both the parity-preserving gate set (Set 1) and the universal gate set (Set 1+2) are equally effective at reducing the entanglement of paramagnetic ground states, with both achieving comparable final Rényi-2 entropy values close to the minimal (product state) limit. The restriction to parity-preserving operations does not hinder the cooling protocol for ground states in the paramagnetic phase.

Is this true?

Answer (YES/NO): NO